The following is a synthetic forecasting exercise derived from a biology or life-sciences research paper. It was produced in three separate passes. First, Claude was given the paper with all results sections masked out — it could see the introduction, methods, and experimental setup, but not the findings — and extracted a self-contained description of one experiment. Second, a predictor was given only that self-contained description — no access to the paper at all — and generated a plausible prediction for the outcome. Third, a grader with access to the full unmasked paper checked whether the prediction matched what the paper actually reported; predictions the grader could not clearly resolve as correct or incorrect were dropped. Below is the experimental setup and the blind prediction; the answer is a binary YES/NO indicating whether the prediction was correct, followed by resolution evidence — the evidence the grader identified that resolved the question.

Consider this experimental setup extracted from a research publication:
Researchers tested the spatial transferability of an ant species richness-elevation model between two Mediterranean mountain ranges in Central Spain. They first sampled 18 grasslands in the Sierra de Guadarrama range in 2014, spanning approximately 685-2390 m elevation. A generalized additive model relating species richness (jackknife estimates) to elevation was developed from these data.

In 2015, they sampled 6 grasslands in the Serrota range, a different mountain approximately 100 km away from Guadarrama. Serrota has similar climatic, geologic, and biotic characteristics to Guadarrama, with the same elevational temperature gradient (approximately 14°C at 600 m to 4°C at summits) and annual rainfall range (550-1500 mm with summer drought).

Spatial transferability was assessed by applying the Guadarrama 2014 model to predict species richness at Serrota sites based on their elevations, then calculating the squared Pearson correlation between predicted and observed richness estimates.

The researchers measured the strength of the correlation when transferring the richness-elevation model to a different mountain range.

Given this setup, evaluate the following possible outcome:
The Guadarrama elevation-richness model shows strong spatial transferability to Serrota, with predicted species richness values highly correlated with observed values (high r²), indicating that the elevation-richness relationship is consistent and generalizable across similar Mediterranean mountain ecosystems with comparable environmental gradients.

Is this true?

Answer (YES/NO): YES